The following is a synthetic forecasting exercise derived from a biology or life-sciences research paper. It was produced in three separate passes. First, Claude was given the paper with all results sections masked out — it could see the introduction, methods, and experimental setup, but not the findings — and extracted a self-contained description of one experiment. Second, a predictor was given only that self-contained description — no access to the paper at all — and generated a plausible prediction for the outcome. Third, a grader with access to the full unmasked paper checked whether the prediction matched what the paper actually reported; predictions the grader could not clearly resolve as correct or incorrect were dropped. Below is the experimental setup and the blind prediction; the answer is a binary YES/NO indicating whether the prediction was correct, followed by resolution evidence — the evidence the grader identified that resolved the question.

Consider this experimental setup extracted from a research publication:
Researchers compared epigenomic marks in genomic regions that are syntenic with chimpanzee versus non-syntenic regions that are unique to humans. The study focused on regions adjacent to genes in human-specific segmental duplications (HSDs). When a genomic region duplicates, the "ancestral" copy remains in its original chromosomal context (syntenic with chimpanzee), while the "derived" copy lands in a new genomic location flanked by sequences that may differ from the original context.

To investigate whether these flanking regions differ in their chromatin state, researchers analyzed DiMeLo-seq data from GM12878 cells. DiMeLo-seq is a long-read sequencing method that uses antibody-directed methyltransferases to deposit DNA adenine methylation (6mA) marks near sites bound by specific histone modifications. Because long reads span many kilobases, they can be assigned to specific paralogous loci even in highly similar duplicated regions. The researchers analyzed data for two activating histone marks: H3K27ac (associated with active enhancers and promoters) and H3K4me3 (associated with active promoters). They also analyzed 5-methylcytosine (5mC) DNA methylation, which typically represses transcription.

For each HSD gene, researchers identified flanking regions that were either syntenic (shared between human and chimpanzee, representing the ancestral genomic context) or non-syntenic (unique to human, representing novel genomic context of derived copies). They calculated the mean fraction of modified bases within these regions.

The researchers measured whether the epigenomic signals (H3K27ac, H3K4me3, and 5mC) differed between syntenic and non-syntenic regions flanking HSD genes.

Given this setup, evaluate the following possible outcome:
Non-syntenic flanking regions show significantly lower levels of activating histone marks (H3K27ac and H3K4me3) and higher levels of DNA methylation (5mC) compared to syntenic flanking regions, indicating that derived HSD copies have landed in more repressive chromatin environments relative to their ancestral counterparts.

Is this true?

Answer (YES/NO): NO